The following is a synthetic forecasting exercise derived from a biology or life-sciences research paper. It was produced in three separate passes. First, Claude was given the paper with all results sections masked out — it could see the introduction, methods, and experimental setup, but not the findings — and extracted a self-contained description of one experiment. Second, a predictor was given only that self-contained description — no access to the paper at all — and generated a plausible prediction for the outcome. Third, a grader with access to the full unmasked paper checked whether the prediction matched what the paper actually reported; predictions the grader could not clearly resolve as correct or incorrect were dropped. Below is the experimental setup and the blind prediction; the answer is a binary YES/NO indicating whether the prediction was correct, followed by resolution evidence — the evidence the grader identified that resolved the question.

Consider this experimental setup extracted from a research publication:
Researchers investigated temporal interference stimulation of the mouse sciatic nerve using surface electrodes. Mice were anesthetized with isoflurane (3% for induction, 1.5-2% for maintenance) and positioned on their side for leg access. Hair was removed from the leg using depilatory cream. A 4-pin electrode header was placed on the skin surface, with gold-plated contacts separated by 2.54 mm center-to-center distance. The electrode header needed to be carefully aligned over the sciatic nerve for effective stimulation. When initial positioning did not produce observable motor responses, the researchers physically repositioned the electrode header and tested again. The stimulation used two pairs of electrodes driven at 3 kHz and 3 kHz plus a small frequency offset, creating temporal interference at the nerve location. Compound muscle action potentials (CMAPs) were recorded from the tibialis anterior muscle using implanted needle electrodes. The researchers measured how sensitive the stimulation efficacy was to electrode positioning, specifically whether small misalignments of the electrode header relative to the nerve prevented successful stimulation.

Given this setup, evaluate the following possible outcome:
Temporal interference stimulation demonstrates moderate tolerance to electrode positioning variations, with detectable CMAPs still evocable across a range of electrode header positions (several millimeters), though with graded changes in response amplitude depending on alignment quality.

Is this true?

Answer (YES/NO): NO